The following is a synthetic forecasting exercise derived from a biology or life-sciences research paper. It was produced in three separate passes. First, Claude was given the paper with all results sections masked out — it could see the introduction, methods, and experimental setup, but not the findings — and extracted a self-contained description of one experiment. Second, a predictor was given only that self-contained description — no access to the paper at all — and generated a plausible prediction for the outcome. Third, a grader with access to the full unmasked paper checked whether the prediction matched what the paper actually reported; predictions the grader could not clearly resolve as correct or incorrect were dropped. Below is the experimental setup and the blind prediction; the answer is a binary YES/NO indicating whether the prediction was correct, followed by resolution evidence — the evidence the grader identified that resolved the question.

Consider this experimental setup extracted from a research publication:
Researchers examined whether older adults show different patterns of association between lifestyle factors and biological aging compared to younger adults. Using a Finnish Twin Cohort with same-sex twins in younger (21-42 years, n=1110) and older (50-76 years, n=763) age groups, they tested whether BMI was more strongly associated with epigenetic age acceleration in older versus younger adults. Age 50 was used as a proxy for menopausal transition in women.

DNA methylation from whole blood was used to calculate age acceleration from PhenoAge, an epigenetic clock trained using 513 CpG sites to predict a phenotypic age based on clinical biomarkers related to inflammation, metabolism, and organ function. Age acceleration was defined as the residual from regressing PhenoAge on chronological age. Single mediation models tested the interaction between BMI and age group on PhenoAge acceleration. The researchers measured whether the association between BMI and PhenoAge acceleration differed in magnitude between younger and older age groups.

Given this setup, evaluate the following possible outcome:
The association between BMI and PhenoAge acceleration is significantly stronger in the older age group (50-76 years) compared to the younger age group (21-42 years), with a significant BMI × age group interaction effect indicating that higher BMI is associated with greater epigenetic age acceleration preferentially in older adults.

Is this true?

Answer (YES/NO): NO